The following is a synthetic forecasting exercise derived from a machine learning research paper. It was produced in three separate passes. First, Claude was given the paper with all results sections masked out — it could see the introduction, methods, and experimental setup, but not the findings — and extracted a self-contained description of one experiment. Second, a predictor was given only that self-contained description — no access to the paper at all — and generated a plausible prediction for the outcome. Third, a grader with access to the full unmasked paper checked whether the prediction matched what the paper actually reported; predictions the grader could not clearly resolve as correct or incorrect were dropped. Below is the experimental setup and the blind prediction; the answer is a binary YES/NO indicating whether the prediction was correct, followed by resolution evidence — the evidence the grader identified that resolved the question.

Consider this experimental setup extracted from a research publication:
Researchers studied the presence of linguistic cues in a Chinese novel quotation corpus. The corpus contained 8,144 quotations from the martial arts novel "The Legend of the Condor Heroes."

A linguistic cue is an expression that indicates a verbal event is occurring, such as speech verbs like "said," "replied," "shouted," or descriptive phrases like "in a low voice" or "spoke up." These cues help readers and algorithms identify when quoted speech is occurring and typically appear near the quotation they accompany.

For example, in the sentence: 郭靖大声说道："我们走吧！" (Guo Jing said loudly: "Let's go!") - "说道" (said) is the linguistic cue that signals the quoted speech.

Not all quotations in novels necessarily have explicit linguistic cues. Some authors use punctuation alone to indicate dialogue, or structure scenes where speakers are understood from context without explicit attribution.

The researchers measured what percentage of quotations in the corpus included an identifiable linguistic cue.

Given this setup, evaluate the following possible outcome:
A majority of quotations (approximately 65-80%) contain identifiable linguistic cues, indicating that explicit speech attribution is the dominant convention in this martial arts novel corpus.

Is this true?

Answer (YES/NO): NO